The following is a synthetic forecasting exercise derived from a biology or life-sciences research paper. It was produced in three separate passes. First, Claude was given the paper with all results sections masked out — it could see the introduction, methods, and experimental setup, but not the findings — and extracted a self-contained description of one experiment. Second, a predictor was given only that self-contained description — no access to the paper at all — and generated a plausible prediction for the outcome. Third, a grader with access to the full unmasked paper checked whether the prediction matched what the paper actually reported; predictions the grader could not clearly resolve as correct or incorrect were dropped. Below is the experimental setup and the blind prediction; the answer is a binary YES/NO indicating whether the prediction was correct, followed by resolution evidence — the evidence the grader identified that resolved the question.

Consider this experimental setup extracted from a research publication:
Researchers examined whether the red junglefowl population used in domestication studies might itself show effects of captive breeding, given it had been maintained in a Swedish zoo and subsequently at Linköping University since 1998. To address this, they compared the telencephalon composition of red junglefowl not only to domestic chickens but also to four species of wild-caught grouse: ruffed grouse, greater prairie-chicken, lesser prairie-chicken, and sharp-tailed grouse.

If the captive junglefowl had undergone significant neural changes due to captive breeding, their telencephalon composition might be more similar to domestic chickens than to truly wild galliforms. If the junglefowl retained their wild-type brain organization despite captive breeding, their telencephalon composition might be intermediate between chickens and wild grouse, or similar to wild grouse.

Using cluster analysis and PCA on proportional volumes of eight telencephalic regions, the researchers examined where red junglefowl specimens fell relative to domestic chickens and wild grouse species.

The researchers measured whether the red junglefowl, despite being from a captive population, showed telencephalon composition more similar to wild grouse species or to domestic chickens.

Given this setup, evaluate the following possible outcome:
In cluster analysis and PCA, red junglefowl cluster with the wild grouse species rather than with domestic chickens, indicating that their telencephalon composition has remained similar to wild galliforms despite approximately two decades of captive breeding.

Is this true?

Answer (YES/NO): NO